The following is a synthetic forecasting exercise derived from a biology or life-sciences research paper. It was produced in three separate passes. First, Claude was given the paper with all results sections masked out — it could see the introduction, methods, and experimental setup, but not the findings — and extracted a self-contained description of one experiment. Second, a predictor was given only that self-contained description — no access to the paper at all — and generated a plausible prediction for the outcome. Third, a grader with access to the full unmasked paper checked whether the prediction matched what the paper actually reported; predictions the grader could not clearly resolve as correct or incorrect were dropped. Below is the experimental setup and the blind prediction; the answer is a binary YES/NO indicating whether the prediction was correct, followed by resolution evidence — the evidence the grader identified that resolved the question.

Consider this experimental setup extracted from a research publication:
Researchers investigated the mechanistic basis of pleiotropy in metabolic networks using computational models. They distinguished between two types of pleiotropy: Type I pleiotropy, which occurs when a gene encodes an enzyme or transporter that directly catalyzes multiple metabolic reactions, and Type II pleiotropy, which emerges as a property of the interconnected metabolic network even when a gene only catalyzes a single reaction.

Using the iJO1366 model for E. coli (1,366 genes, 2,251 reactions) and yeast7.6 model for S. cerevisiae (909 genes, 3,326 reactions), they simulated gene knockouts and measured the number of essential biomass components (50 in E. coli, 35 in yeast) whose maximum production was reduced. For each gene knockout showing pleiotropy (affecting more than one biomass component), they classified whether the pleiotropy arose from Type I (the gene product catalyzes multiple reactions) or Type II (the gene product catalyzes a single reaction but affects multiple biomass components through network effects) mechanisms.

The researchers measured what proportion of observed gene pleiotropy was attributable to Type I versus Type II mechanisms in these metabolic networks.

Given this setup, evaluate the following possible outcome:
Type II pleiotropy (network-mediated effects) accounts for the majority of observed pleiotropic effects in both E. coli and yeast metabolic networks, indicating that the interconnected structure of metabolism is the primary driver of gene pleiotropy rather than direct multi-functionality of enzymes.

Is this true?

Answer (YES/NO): YES